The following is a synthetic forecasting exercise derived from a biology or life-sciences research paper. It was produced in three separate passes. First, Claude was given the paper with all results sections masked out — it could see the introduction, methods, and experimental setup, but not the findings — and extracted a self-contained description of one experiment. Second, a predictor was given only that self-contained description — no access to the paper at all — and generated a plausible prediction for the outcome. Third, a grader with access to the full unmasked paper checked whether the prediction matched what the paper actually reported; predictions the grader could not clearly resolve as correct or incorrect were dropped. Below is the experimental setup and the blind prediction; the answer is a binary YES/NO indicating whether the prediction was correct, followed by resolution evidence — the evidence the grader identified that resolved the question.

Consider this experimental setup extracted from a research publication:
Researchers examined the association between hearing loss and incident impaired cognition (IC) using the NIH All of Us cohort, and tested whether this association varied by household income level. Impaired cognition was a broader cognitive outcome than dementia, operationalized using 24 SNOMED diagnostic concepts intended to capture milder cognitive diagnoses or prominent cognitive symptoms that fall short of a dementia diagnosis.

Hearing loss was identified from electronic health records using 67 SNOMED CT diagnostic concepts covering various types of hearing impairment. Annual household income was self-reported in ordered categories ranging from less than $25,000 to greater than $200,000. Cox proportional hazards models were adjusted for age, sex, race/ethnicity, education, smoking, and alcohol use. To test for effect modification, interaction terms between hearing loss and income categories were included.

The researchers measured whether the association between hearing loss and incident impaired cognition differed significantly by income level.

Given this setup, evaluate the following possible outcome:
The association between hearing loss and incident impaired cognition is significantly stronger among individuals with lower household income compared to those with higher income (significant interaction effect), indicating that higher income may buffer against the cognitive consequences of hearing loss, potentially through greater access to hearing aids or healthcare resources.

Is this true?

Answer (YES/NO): NO